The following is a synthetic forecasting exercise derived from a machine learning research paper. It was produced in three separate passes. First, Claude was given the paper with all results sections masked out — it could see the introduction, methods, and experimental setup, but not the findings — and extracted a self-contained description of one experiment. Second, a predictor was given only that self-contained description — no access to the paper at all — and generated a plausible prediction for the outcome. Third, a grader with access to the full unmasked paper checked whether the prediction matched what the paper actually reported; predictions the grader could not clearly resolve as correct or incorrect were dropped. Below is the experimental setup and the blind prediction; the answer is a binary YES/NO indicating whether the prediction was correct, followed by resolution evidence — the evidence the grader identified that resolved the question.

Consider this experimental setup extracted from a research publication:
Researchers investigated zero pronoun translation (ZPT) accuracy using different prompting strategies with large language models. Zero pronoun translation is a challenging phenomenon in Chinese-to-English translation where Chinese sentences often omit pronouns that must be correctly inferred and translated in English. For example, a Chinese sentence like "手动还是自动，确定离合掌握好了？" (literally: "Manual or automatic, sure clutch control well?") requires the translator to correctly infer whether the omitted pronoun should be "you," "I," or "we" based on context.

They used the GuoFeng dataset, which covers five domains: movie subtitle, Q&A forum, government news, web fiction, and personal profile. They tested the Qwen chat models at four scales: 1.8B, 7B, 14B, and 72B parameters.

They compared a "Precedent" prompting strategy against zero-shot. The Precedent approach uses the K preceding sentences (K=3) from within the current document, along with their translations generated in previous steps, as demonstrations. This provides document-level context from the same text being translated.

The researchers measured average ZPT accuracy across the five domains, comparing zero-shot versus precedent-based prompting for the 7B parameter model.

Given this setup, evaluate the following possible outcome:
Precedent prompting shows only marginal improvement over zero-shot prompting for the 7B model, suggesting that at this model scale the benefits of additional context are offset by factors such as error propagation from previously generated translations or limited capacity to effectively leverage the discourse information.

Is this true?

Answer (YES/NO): NO